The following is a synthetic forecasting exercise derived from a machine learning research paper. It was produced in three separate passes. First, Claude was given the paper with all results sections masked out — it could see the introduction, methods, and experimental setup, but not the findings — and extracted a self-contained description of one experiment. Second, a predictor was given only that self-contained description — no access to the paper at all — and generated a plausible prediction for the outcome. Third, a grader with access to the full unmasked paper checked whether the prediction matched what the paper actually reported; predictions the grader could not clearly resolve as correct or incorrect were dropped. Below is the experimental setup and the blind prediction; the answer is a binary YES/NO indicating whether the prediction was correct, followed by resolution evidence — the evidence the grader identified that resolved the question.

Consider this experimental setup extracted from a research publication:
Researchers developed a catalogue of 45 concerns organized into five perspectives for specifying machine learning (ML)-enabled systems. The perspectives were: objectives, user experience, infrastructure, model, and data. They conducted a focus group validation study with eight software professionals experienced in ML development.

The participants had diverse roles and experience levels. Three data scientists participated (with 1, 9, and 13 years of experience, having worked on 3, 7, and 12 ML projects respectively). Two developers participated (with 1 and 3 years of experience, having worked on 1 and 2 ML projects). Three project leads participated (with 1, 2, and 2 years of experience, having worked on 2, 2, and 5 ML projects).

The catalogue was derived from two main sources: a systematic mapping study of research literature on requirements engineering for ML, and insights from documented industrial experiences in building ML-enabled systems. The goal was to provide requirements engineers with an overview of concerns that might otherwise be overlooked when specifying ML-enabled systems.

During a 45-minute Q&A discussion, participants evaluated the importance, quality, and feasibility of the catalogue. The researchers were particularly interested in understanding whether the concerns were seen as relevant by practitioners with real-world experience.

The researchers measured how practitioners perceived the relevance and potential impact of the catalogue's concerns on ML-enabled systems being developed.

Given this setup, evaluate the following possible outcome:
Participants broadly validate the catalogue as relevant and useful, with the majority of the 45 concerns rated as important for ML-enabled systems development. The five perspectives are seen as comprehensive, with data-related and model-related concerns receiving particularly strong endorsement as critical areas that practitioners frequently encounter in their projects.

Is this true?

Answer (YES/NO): NO